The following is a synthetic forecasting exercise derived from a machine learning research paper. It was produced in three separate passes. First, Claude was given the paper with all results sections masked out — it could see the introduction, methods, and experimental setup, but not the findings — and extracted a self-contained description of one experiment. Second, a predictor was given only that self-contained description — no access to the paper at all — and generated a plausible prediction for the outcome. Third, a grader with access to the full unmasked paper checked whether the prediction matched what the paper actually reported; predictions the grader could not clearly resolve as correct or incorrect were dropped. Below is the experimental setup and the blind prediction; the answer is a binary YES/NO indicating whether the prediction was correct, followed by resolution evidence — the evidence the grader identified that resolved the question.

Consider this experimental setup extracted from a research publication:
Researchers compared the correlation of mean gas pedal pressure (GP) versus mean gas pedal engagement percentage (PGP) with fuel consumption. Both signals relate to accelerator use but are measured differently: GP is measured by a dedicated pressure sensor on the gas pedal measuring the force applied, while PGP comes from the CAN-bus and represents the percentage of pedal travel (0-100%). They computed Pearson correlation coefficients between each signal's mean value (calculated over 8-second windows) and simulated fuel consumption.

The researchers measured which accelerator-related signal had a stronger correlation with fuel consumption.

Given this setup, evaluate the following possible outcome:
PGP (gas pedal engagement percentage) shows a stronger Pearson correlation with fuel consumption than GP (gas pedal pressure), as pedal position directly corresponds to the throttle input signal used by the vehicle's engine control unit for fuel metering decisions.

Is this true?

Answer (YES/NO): YES